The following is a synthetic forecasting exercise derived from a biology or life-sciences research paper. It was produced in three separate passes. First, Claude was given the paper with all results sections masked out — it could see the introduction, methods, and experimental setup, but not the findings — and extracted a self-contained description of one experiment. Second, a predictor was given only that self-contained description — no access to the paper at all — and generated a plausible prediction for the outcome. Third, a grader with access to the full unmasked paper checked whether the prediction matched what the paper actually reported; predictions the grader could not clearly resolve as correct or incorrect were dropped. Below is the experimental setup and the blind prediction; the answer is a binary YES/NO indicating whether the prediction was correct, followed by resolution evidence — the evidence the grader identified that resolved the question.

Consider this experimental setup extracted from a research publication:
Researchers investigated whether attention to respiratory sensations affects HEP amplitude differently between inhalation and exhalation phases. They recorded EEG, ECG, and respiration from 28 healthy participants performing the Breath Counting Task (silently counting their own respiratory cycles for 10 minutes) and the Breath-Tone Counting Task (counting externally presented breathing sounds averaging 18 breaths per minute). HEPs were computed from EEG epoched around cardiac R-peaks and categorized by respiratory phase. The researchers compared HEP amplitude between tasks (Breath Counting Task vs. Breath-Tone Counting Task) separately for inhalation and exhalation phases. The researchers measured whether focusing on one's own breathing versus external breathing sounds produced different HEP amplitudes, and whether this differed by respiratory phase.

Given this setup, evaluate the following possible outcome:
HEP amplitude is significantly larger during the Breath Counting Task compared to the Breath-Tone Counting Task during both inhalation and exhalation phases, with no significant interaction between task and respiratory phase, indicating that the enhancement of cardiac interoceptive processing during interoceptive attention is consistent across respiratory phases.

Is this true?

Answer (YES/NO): NO